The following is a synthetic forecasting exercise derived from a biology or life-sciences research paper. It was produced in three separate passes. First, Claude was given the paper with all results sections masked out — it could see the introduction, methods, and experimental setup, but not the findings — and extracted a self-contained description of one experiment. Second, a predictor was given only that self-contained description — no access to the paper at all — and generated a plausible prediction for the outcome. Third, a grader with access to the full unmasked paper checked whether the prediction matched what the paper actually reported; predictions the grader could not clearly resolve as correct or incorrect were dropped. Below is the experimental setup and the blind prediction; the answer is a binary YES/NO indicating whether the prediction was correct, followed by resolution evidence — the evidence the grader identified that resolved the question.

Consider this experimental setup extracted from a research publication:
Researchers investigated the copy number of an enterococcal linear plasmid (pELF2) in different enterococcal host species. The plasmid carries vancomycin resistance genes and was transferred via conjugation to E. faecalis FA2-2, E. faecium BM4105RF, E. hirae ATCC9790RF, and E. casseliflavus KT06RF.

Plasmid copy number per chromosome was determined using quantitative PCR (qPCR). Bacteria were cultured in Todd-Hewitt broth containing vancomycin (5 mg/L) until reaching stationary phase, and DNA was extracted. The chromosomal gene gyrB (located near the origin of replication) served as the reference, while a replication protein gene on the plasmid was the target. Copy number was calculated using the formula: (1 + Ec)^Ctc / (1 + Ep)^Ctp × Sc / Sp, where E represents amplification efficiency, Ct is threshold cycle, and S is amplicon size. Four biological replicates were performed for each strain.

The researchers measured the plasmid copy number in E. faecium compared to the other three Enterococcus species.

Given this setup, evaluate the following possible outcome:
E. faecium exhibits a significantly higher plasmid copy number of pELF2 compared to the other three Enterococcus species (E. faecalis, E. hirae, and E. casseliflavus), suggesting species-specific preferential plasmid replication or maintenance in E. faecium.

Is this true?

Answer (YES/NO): YES